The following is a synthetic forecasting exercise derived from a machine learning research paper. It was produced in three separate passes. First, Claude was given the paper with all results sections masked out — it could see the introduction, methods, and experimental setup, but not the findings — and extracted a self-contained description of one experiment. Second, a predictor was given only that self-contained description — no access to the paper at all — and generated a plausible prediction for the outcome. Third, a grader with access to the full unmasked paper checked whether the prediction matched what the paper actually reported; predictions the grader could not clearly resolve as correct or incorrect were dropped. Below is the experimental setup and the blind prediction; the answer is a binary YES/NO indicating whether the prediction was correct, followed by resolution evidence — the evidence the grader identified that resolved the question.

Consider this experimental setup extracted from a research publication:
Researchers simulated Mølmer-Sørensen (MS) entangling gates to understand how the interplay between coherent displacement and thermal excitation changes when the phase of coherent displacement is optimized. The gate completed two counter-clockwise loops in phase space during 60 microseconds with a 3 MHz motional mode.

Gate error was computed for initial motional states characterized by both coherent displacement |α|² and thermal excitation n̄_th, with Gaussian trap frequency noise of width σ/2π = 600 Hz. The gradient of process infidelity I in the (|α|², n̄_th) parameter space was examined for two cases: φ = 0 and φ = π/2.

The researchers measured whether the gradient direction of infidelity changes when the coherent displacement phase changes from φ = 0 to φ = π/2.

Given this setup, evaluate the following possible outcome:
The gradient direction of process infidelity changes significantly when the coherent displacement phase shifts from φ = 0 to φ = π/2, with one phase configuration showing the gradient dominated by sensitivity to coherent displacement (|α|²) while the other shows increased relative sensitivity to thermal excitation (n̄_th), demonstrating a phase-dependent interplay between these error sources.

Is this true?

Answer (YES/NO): YES